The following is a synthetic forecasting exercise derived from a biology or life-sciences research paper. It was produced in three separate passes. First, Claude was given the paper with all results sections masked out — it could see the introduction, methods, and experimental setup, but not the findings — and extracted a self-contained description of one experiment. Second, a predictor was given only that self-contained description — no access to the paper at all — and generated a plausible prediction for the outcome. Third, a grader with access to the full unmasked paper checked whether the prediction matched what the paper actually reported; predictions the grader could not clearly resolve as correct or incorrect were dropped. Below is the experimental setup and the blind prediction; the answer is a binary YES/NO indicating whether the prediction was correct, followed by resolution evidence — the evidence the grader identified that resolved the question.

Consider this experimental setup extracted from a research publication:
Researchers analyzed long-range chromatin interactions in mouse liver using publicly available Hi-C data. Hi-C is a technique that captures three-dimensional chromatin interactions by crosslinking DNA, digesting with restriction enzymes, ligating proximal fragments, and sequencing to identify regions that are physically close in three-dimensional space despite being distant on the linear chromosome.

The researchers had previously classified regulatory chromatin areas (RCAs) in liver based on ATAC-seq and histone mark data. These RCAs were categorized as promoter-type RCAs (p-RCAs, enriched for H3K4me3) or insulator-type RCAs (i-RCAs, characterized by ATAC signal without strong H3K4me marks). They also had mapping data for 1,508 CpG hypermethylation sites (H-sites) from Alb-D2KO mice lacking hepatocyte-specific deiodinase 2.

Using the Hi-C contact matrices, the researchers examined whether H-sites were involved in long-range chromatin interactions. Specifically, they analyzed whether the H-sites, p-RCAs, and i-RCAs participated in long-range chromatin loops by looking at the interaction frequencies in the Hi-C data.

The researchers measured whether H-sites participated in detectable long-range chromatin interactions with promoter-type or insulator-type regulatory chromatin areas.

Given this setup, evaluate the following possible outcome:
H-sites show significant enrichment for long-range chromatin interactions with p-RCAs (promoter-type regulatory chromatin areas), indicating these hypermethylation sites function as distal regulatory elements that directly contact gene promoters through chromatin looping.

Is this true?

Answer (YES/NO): NO